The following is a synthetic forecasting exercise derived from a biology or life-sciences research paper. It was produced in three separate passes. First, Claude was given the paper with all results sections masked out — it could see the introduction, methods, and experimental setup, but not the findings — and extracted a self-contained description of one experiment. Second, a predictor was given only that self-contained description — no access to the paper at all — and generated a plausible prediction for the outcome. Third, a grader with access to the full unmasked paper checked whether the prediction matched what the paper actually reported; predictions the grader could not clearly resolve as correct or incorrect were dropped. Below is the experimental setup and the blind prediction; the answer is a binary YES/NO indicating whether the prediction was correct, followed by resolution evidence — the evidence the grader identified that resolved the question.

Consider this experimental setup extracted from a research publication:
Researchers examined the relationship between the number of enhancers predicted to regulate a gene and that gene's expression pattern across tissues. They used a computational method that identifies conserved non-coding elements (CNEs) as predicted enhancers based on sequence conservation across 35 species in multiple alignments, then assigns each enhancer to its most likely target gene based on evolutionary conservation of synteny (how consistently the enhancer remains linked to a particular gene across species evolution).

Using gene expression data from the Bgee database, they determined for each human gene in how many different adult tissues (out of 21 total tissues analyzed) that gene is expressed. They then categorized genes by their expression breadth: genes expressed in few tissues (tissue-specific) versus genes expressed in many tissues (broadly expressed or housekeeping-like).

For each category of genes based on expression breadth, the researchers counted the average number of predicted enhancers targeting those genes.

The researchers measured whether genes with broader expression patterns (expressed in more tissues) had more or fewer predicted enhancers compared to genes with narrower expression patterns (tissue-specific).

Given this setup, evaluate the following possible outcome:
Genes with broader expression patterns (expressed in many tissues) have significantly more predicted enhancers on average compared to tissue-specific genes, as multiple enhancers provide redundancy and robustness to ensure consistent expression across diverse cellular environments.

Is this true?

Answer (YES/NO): YES